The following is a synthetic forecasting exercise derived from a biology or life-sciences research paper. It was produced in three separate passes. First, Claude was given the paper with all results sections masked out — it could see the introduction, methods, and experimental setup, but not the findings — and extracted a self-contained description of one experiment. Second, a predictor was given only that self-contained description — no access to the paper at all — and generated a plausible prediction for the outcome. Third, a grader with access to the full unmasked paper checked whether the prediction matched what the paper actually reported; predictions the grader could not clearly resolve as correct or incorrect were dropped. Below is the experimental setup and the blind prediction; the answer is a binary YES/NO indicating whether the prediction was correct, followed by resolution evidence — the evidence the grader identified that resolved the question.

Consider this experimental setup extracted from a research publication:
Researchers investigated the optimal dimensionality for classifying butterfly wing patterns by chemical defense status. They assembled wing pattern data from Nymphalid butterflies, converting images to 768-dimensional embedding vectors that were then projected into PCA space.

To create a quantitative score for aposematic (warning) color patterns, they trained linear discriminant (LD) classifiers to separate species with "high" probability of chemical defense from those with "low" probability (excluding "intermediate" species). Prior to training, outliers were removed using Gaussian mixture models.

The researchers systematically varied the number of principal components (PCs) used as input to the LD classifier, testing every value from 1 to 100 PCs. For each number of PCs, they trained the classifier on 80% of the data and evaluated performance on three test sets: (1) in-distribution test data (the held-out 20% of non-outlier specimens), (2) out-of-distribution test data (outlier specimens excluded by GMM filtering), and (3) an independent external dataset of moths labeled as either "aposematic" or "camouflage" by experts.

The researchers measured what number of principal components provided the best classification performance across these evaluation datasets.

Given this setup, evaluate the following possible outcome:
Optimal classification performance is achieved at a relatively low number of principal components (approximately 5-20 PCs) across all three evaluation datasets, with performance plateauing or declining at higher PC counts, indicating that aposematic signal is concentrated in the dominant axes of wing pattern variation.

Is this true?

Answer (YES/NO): YES